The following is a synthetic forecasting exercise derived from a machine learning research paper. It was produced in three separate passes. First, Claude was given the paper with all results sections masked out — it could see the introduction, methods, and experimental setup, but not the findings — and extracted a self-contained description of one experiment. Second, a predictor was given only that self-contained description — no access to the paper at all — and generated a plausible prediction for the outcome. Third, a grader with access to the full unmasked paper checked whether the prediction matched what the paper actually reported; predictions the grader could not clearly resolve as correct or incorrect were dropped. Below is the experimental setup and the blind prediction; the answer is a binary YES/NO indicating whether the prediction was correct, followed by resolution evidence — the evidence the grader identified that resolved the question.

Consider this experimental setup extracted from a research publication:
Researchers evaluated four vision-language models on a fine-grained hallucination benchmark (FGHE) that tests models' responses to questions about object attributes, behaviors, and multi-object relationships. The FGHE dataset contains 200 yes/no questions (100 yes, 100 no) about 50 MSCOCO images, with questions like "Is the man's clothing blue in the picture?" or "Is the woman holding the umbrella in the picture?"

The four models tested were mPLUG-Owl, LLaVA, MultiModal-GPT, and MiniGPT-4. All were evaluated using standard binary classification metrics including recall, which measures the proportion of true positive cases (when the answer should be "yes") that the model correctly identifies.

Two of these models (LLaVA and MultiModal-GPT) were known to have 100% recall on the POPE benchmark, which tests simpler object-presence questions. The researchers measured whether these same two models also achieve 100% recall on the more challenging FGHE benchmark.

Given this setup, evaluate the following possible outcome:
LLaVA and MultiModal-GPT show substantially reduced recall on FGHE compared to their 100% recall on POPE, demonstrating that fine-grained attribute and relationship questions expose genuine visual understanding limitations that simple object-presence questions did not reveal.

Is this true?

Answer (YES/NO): NO